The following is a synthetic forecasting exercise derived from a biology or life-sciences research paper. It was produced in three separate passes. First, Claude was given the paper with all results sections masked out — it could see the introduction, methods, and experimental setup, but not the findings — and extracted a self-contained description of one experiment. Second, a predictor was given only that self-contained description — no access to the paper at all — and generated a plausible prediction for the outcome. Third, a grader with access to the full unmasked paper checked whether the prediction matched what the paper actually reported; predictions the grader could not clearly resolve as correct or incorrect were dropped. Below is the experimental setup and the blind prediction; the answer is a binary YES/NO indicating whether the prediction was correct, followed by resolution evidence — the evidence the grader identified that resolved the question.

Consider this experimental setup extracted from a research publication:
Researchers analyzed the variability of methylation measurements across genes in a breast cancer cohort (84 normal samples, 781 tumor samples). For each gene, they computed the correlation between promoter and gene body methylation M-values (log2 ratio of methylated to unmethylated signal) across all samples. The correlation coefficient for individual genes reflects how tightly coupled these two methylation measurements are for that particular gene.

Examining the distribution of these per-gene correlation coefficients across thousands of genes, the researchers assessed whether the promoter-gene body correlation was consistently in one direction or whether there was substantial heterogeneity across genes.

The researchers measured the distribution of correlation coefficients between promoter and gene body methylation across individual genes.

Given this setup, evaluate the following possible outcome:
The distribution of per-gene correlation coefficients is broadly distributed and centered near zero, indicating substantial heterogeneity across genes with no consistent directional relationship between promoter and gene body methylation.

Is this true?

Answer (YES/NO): NO